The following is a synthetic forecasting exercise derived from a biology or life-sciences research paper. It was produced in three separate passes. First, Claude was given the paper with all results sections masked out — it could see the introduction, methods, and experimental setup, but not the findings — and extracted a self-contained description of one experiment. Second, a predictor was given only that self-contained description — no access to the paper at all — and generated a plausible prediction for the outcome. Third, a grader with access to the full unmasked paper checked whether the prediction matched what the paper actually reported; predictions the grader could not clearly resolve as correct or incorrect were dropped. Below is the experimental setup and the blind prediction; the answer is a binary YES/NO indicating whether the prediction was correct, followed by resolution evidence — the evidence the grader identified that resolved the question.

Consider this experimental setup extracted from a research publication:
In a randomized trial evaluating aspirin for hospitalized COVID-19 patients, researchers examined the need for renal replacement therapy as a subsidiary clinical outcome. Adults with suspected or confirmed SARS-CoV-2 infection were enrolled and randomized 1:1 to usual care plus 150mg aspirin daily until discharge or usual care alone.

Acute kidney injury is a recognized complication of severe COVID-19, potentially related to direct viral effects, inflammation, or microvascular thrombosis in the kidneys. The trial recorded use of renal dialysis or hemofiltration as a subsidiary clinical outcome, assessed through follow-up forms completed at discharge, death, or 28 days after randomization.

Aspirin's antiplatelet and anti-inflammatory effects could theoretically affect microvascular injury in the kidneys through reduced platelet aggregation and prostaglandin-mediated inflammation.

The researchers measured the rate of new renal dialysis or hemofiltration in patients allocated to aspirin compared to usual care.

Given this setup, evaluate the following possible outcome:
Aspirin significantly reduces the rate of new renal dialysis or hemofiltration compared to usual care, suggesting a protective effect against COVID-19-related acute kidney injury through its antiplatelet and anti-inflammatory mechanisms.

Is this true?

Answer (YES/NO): NO